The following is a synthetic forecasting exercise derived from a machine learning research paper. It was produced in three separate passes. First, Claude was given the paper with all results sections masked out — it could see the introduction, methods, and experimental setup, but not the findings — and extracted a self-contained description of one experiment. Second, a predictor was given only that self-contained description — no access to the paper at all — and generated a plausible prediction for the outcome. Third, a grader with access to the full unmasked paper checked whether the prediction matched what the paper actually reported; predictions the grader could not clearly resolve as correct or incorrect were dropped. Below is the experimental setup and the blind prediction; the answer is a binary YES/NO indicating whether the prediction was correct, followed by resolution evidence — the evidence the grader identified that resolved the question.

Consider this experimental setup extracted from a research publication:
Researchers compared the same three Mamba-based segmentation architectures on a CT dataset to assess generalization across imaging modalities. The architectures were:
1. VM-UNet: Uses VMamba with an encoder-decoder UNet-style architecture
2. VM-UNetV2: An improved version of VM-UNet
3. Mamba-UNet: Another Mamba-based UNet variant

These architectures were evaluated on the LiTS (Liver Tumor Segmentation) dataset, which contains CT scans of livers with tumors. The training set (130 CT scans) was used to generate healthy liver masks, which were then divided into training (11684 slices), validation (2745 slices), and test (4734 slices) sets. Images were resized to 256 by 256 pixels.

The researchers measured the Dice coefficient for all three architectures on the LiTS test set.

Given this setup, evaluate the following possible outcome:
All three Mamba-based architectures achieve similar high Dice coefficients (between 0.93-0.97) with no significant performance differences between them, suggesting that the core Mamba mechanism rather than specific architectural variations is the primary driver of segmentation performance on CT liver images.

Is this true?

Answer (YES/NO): NO